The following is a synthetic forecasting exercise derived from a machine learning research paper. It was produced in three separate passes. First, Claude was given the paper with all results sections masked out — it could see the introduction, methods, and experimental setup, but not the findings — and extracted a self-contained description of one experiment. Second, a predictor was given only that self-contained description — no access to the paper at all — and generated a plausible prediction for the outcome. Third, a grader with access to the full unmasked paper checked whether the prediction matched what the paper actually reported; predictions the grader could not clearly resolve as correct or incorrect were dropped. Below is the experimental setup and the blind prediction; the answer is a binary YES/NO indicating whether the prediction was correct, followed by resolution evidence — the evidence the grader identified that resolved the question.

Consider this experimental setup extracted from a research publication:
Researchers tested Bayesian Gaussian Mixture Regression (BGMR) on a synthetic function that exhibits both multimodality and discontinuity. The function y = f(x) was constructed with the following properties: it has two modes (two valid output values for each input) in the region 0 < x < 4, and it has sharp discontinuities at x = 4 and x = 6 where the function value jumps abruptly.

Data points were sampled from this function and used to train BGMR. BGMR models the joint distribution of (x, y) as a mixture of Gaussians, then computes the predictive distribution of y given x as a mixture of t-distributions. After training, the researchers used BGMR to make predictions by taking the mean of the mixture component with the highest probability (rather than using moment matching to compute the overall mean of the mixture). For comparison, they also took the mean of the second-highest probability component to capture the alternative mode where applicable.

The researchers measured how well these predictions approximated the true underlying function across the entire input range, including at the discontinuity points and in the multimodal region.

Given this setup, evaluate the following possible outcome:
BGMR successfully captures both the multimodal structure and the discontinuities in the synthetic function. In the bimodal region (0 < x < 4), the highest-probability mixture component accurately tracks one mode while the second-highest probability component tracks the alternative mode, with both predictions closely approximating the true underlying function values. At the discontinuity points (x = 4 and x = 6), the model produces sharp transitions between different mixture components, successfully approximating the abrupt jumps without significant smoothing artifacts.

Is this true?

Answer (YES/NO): YES